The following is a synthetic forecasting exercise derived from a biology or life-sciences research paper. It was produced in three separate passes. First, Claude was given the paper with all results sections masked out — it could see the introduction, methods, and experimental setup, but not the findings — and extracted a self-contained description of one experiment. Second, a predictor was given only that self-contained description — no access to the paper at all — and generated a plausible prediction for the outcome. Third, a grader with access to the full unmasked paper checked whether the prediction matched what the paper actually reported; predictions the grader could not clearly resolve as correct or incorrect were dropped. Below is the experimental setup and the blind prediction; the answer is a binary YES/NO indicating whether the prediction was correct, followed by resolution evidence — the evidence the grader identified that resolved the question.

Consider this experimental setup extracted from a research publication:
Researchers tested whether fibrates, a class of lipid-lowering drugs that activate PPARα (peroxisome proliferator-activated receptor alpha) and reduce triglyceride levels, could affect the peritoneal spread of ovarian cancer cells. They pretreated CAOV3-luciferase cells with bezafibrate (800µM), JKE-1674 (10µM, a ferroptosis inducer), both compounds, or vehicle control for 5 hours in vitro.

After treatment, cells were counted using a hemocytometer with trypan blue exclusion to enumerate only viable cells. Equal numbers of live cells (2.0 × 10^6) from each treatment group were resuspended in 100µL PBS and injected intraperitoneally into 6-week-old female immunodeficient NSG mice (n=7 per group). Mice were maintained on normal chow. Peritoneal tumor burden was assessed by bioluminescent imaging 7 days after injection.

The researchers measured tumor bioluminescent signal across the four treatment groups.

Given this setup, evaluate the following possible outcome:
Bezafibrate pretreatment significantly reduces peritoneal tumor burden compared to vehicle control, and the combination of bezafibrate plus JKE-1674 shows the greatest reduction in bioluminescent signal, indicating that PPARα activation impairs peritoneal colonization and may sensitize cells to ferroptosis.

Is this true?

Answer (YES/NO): NO